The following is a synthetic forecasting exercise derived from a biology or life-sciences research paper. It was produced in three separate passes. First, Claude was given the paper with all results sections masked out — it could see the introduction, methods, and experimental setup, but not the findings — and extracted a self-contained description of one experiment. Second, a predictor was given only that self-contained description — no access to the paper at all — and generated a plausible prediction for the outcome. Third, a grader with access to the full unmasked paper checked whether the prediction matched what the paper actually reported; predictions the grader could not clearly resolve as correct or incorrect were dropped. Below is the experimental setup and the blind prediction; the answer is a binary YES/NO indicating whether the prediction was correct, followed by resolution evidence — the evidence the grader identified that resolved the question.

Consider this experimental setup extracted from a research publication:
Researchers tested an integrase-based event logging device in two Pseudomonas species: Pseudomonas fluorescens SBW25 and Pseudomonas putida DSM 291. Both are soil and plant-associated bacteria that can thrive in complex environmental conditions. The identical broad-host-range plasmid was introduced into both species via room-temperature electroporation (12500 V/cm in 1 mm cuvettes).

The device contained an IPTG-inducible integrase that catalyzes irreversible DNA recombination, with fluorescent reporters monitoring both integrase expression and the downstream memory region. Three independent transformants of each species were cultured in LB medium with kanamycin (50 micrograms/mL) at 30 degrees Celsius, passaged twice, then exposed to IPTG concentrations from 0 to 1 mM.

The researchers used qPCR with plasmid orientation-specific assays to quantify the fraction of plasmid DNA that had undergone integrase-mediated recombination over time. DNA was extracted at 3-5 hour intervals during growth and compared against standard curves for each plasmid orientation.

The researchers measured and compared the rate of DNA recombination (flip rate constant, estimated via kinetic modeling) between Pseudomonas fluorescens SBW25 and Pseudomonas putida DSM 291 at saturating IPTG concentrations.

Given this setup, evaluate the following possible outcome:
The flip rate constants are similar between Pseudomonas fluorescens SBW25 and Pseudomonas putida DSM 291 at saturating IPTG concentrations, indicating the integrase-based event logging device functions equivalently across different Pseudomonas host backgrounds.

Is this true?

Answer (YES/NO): NO